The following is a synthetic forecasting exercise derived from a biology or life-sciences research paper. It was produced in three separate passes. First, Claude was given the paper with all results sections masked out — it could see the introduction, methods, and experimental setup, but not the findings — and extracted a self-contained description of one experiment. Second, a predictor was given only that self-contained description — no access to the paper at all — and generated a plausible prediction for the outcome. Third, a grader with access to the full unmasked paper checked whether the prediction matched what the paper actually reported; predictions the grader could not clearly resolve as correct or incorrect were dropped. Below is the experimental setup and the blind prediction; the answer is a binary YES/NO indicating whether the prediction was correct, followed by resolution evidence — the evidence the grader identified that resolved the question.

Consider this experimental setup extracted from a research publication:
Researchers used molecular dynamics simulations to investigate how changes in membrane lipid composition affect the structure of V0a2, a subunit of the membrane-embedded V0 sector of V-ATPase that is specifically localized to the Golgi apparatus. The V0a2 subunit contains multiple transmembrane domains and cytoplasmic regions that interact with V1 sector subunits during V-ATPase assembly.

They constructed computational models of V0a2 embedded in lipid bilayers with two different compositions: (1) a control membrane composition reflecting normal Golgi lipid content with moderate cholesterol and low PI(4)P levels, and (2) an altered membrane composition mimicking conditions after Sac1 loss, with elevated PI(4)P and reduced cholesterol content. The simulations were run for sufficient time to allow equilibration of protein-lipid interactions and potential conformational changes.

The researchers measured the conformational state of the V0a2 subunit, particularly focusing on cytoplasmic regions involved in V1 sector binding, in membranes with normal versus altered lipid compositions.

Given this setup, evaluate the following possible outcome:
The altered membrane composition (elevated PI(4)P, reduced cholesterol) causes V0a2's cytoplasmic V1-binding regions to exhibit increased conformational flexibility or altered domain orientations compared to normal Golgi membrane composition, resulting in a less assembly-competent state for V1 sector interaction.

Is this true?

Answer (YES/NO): YES